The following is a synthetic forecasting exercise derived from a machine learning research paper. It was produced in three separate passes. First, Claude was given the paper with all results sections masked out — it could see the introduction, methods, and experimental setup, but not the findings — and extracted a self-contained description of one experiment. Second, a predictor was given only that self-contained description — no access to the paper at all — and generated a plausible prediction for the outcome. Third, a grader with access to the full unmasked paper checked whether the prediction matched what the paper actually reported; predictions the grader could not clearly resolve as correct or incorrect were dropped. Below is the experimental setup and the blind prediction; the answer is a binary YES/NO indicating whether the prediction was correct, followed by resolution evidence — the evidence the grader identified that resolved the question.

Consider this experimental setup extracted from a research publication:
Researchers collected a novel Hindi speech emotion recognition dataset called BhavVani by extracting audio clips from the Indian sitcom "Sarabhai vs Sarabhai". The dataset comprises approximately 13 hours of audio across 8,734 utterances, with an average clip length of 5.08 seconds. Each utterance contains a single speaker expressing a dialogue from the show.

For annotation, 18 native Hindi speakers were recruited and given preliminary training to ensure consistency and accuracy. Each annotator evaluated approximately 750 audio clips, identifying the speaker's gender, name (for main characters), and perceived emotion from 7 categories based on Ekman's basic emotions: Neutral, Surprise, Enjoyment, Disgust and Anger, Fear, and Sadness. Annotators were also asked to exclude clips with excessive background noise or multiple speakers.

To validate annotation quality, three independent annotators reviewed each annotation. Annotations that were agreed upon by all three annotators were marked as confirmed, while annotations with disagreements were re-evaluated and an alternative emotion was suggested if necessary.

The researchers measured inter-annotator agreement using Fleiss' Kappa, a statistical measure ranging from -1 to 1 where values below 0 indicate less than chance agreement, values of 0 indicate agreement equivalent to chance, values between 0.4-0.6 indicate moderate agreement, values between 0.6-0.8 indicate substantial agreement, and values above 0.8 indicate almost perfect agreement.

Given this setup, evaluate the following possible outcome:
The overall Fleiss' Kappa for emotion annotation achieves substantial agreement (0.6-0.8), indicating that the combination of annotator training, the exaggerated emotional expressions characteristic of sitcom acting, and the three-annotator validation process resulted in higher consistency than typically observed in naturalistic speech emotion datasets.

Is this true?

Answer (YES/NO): YES